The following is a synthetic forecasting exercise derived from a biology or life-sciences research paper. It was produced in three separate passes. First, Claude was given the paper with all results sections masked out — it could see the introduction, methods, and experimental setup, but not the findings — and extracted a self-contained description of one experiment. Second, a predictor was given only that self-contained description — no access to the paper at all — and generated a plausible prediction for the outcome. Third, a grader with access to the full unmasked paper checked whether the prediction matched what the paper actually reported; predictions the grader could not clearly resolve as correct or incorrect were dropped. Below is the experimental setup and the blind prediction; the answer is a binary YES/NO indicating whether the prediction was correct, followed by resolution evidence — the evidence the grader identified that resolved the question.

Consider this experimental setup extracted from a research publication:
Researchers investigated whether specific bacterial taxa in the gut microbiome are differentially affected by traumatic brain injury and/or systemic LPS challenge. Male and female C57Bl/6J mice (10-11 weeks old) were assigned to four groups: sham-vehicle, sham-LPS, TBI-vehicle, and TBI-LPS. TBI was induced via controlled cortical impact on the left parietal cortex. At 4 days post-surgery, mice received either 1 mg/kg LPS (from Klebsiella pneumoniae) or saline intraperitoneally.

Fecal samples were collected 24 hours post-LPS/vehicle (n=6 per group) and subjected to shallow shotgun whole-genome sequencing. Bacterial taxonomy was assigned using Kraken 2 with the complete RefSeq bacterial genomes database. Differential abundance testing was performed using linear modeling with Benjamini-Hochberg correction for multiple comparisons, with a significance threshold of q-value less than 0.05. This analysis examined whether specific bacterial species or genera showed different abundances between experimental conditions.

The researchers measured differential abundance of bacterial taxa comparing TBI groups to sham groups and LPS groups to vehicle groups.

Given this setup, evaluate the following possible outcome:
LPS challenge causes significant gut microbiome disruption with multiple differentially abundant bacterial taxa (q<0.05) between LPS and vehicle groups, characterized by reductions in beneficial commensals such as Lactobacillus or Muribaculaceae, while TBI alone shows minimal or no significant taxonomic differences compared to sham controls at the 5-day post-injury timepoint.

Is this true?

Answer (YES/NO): NO